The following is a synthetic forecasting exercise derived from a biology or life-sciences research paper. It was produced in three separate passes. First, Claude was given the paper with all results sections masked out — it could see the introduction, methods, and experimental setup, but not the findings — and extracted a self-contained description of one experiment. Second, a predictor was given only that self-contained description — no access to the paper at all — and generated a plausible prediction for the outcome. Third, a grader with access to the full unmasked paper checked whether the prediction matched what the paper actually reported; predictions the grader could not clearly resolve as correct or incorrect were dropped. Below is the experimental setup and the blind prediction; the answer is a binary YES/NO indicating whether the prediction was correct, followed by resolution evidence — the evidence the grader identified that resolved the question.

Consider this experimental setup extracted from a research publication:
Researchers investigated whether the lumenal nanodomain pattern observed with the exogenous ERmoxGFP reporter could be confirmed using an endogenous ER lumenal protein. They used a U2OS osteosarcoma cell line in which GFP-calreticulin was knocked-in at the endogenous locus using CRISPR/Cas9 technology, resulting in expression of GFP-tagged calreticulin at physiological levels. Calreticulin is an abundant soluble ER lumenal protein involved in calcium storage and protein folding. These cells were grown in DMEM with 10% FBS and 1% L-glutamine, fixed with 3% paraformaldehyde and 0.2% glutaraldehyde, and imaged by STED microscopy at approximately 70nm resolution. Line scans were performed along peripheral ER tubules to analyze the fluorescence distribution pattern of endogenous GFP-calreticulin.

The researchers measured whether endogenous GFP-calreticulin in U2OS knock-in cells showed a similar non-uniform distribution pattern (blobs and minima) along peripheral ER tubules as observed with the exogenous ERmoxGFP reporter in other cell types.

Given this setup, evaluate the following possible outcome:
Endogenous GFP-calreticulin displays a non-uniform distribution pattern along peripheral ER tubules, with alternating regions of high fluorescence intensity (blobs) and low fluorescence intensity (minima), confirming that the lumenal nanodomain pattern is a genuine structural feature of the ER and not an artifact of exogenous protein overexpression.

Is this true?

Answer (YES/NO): YES